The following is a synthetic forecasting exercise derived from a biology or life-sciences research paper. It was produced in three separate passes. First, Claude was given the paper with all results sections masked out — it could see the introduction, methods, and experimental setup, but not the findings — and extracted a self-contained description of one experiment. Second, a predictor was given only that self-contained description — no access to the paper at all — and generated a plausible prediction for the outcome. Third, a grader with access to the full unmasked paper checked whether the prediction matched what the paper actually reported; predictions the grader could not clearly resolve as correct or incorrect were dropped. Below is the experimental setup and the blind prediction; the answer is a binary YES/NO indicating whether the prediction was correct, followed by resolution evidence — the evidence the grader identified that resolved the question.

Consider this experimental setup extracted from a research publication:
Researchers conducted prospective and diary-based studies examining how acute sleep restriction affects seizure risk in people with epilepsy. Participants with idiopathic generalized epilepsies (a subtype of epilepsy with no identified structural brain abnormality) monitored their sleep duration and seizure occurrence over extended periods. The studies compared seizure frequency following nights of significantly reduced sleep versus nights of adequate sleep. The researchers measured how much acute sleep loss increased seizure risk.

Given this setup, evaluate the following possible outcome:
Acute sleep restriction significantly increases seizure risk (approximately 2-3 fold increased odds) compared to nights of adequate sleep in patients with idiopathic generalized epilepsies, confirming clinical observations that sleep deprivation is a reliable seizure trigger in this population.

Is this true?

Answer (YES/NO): YES